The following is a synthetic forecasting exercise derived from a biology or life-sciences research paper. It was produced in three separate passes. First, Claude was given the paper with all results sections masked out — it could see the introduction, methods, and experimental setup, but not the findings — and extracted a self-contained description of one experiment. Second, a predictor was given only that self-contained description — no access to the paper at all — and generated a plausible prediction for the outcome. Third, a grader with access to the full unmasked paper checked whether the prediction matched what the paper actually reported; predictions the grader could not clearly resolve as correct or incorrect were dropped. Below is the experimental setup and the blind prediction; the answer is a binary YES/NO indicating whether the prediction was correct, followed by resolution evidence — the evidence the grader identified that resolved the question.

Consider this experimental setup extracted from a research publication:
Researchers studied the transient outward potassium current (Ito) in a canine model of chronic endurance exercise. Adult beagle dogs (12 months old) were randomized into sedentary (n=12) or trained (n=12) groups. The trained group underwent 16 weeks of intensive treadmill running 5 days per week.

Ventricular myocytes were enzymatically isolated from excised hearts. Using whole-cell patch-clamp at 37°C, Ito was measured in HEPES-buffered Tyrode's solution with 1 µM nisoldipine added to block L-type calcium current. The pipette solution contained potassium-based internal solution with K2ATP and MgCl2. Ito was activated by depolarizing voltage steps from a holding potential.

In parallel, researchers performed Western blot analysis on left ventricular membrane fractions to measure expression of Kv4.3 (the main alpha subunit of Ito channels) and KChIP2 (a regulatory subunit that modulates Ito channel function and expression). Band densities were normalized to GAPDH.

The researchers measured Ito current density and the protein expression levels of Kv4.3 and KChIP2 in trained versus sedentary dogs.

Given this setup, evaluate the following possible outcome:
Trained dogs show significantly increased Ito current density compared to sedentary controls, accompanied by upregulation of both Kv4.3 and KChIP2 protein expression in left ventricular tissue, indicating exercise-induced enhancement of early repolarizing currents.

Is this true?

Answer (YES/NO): NO